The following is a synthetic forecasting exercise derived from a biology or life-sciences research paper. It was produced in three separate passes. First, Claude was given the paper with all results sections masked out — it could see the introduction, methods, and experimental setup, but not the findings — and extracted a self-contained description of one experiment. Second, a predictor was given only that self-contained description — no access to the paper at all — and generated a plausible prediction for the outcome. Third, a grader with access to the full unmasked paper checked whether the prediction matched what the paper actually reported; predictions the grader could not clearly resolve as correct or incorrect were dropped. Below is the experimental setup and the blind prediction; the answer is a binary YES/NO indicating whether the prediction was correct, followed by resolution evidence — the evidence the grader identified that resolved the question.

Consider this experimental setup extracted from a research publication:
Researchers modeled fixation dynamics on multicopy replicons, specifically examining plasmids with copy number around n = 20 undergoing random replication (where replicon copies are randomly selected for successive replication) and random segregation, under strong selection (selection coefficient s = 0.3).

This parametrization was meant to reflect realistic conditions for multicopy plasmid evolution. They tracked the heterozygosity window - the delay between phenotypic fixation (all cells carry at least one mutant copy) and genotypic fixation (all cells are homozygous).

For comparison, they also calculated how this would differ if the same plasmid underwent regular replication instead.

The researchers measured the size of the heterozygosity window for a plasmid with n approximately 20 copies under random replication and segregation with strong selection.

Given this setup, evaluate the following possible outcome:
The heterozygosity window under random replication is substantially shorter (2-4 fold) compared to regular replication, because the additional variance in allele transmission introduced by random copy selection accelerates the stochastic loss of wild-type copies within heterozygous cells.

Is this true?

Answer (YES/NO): NO